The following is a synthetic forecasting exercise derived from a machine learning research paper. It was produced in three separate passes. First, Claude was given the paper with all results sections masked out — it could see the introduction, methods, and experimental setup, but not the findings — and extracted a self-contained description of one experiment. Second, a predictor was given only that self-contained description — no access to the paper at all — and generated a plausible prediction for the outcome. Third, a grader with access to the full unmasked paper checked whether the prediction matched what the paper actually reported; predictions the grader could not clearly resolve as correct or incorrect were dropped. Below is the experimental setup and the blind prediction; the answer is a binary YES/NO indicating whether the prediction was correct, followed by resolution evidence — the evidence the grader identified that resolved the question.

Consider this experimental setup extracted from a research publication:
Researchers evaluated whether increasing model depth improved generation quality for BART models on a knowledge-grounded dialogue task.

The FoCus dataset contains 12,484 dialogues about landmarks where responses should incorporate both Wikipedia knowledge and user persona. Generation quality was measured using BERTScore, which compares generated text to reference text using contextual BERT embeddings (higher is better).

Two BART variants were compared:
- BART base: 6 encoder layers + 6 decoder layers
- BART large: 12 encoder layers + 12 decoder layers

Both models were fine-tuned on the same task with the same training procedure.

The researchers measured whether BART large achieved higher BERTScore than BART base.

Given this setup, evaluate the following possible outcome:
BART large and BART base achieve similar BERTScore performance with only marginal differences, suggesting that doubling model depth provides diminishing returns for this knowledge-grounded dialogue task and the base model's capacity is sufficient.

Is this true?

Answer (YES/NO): YES